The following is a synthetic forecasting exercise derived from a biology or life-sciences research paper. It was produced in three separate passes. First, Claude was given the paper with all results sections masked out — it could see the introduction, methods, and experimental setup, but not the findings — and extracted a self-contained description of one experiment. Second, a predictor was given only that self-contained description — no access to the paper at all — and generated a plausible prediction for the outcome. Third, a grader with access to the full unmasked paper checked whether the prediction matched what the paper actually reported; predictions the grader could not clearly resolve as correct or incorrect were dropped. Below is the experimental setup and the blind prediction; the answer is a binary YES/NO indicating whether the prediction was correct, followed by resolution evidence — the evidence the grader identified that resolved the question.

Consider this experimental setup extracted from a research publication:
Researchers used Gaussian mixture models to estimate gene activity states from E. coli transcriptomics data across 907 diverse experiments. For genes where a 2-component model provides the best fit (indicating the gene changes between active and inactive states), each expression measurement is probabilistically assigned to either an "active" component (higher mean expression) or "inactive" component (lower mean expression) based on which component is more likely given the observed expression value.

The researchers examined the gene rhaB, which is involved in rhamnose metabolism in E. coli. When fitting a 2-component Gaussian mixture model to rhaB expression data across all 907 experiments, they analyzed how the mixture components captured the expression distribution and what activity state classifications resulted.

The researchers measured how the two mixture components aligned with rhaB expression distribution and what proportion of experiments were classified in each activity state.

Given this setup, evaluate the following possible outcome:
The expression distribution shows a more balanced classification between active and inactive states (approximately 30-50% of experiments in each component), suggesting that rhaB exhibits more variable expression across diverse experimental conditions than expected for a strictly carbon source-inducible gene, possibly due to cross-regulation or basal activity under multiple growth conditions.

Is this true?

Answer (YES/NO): NO